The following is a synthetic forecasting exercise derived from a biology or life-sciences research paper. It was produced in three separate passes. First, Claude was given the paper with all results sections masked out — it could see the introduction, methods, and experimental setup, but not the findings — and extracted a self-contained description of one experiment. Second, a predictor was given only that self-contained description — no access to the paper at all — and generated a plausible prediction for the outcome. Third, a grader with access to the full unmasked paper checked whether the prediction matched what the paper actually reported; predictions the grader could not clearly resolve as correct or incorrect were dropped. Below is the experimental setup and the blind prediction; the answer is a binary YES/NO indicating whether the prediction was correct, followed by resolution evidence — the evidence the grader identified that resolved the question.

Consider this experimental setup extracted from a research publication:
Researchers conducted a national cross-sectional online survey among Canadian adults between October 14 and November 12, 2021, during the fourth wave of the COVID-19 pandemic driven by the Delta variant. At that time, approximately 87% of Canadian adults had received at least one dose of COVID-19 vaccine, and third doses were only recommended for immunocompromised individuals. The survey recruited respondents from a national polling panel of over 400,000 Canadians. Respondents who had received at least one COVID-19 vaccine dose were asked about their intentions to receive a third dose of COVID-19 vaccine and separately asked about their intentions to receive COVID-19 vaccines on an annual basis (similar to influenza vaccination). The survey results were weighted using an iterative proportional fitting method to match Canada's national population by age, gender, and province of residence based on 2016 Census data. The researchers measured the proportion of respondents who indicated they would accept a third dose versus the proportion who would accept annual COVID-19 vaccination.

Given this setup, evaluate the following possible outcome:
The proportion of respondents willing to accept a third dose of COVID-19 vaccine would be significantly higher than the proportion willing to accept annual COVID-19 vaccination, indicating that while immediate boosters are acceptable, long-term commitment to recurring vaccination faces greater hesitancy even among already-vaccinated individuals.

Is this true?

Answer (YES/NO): YES